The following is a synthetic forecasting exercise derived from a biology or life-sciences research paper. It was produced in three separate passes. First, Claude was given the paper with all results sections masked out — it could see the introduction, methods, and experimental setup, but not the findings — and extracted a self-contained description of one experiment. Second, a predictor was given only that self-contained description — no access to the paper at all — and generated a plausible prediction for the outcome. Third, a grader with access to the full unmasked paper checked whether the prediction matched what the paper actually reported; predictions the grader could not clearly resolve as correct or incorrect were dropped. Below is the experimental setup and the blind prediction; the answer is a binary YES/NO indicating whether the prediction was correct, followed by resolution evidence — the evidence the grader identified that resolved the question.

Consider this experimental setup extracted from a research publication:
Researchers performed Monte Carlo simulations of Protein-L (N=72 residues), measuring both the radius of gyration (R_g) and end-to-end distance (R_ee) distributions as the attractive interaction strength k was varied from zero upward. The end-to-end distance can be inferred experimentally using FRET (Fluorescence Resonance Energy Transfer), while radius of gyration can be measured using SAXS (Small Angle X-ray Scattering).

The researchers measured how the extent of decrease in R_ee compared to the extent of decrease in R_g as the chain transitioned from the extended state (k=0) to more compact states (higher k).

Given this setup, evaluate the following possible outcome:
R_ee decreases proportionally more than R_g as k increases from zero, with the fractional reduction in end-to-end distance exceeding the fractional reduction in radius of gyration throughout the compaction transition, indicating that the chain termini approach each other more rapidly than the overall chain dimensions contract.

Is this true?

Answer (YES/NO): YES